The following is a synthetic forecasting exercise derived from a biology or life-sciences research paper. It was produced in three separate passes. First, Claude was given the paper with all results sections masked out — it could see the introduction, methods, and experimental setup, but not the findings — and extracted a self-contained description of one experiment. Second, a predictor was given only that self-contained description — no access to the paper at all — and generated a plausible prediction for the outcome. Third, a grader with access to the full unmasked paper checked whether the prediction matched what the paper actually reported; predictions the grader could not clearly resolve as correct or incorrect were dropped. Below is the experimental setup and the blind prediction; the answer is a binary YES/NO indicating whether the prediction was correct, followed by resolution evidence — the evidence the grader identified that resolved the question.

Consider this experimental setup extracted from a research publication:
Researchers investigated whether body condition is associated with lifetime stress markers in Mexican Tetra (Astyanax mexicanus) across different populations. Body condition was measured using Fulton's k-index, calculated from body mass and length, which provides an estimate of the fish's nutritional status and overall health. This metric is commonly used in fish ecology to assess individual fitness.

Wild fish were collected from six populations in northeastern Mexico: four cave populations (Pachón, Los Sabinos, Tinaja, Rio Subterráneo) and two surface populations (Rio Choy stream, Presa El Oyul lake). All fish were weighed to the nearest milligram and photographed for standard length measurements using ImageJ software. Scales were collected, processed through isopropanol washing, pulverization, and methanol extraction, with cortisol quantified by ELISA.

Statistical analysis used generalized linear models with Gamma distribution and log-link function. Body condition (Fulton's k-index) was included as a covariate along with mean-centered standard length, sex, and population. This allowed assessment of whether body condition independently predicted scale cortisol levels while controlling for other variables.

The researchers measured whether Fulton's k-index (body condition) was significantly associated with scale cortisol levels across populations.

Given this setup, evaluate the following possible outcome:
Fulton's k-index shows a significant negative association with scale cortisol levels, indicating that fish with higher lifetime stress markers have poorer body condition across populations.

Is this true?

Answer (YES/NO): NO